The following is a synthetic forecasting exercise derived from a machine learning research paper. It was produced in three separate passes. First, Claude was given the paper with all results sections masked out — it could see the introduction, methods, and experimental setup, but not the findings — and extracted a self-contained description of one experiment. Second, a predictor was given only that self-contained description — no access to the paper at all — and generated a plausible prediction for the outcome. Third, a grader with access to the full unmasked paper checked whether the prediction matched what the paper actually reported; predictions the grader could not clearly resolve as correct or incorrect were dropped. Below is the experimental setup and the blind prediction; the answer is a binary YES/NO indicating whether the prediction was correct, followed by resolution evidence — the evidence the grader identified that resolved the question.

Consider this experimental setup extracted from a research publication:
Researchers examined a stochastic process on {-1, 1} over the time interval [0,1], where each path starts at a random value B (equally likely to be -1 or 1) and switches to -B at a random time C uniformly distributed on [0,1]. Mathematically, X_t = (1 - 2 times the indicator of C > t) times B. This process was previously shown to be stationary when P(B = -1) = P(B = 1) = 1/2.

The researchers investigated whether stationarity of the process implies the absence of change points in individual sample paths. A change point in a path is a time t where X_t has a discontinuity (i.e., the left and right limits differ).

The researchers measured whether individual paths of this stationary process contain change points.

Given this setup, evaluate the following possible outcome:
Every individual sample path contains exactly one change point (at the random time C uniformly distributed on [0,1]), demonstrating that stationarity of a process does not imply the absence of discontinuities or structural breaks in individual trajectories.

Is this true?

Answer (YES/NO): YES